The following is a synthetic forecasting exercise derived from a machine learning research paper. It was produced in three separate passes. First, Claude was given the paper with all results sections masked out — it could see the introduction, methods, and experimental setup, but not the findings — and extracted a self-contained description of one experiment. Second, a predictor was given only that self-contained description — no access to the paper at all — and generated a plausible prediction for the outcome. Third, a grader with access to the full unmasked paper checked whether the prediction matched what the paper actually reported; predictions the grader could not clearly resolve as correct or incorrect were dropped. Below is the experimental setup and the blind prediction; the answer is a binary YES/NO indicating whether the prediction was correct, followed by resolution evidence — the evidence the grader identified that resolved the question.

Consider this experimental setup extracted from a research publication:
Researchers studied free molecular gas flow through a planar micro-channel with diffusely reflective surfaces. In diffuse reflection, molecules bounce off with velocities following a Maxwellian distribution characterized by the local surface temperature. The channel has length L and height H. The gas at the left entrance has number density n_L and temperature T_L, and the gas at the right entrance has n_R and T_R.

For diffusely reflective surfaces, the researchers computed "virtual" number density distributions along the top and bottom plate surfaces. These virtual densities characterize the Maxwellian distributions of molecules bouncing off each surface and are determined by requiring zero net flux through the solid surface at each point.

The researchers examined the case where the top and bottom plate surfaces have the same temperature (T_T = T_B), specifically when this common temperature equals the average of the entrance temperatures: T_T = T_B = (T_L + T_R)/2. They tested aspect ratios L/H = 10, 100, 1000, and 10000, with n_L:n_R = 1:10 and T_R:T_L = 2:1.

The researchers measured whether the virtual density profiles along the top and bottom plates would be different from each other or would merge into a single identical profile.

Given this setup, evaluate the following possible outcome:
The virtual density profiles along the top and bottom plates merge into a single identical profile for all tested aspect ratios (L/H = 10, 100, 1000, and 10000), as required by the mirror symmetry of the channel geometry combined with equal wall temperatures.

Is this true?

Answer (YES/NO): YES